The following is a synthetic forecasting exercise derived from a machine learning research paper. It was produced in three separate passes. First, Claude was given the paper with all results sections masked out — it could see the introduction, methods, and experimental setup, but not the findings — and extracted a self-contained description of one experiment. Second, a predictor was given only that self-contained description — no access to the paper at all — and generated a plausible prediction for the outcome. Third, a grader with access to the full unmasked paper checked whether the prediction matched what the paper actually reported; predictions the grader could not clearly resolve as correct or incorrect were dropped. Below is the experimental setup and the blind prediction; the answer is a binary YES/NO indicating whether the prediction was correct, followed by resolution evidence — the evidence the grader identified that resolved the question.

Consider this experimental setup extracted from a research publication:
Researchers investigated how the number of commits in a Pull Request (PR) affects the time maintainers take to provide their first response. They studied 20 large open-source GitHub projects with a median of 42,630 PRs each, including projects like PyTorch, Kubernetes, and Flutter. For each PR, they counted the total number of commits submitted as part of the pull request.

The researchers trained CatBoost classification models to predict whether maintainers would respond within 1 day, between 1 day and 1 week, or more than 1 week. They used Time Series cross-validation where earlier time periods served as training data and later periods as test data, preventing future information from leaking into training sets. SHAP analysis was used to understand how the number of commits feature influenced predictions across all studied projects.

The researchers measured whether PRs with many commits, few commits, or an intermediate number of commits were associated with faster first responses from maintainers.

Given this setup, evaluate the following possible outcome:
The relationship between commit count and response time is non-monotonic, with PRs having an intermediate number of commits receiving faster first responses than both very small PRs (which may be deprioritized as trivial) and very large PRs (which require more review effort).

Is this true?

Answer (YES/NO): YES